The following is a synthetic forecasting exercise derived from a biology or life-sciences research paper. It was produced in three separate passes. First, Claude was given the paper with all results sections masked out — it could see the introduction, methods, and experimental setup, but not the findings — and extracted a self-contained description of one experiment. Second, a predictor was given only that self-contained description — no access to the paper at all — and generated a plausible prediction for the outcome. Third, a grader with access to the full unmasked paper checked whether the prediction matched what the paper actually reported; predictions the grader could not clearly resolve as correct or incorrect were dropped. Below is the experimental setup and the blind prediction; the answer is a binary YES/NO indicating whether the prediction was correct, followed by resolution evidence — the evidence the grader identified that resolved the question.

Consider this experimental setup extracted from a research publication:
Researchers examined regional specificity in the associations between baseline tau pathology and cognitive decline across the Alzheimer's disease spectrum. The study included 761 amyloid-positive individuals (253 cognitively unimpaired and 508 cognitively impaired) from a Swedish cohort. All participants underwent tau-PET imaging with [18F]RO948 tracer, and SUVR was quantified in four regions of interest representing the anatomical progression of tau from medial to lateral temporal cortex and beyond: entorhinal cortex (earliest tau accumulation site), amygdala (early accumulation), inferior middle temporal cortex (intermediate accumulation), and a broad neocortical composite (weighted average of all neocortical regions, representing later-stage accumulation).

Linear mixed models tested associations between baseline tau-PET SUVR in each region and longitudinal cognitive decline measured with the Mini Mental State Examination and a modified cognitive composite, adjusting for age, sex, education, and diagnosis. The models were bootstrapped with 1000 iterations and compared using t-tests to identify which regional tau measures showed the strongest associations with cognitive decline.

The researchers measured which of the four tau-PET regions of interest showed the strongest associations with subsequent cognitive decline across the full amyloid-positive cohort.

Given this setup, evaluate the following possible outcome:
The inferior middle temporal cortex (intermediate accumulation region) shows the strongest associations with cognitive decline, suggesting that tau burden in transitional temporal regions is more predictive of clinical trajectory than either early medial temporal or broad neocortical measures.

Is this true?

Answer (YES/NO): NO